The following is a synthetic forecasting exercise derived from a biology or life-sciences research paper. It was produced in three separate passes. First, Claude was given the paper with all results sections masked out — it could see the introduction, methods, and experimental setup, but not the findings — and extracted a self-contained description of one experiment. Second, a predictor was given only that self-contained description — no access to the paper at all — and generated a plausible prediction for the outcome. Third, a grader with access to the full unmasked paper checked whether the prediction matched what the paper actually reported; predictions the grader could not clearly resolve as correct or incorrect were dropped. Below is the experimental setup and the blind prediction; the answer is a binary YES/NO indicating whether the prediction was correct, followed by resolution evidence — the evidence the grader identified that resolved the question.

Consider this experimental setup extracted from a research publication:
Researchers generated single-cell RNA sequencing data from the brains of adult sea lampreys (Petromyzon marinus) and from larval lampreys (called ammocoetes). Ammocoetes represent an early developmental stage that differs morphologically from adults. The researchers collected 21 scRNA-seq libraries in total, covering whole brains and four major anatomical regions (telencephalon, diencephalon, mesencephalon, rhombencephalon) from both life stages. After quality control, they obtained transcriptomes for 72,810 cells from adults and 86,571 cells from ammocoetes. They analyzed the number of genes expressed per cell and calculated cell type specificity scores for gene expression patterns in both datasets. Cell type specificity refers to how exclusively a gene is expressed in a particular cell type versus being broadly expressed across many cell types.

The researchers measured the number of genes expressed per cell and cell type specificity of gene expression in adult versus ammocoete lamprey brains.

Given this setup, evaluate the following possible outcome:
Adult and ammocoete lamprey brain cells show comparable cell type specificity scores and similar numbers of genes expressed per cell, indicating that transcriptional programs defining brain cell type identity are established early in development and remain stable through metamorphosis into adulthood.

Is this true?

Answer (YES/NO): NO